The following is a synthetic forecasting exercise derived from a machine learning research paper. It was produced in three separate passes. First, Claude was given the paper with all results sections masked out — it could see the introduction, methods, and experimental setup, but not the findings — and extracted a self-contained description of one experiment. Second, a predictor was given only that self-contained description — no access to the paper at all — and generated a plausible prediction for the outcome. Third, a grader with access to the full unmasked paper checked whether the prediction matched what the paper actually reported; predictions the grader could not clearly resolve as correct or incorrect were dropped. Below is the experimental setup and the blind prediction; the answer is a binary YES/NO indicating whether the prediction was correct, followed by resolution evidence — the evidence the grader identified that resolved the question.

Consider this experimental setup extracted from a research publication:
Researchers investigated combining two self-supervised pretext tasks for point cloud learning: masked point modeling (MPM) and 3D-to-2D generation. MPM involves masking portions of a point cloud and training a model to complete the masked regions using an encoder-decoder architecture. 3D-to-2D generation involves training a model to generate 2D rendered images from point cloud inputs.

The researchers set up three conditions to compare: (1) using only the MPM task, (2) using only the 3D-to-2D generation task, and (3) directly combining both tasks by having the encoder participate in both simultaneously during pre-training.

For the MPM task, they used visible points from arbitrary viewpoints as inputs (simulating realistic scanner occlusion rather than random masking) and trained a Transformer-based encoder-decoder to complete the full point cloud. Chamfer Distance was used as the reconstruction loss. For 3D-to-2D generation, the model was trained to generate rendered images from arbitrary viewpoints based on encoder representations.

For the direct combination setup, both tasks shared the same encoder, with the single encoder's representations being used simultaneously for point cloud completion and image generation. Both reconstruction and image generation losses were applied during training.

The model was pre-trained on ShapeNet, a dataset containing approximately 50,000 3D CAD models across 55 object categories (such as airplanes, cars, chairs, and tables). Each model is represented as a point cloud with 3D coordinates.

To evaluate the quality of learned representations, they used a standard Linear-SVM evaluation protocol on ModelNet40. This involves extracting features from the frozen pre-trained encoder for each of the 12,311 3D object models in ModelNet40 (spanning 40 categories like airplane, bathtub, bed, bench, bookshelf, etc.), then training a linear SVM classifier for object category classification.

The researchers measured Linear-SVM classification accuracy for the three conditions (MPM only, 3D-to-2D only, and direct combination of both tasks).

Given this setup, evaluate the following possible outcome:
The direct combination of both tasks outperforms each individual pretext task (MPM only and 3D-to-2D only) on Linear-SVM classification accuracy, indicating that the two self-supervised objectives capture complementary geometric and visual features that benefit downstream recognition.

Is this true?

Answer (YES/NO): NO